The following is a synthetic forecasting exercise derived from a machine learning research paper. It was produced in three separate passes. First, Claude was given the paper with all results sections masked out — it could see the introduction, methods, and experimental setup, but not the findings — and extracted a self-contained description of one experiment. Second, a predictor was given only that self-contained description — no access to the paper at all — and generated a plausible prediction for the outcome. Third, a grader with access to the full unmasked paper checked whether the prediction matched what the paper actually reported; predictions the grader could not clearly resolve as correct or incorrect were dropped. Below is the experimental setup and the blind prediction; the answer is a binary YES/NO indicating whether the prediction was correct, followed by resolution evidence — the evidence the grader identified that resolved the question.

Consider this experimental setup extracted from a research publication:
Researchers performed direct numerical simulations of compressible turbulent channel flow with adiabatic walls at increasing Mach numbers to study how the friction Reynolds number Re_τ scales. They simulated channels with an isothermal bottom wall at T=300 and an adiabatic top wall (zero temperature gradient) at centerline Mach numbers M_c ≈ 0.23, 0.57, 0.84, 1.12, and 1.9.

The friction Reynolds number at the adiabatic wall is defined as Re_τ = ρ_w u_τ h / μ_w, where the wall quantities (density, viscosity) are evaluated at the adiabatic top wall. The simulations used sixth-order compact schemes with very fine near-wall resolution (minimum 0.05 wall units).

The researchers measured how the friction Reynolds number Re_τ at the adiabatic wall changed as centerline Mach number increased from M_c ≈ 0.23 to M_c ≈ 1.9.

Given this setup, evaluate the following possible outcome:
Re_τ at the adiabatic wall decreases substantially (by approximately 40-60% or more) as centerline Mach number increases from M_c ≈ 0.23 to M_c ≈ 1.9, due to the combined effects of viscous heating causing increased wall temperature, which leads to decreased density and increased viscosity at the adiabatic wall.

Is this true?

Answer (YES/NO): YES